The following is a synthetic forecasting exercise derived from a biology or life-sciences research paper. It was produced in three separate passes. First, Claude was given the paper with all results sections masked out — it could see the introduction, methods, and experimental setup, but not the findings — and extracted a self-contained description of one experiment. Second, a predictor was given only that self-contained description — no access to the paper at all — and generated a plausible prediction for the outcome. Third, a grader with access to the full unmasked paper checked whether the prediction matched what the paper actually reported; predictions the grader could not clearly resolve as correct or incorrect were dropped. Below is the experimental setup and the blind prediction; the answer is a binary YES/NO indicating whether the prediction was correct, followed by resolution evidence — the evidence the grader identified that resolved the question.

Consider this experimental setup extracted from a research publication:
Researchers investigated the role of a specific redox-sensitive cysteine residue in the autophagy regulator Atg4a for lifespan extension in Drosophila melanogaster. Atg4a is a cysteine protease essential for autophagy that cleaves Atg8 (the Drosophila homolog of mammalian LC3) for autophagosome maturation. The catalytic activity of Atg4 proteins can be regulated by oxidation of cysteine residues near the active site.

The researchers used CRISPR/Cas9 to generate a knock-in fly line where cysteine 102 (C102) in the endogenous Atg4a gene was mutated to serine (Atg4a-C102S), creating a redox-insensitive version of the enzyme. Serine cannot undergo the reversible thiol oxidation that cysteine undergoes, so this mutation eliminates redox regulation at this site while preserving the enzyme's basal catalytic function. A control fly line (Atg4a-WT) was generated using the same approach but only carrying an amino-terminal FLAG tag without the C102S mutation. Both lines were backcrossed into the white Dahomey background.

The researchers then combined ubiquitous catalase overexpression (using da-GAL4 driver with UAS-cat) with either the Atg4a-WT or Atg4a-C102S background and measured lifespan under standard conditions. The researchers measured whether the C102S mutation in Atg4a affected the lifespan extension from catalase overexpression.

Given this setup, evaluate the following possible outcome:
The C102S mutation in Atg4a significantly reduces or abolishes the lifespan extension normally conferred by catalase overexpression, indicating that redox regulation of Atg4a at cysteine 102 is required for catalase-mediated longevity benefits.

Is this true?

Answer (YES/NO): YES